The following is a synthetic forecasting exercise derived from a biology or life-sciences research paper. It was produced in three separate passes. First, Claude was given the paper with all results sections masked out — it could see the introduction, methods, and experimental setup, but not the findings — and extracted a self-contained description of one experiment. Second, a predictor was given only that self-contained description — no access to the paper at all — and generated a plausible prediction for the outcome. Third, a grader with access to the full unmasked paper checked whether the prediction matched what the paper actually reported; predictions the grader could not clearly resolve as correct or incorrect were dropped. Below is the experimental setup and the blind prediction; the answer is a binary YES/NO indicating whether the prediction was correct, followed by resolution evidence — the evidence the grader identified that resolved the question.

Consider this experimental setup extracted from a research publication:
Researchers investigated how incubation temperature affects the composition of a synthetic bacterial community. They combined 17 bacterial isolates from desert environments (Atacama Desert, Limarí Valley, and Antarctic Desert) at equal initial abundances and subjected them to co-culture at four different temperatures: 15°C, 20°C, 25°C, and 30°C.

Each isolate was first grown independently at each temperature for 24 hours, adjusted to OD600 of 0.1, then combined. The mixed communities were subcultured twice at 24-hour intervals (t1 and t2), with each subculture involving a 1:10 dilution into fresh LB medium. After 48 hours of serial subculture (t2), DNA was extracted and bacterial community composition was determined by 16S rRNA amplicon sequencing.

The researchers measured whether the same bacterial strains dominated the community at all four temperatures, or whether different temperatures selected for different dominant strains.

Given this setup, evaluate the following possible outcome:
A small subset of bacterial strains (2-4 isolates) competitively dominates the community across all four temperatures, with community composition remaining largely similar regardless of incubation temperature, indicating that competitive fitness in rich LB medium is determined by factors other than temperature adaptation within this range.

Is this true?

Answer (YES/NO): YES